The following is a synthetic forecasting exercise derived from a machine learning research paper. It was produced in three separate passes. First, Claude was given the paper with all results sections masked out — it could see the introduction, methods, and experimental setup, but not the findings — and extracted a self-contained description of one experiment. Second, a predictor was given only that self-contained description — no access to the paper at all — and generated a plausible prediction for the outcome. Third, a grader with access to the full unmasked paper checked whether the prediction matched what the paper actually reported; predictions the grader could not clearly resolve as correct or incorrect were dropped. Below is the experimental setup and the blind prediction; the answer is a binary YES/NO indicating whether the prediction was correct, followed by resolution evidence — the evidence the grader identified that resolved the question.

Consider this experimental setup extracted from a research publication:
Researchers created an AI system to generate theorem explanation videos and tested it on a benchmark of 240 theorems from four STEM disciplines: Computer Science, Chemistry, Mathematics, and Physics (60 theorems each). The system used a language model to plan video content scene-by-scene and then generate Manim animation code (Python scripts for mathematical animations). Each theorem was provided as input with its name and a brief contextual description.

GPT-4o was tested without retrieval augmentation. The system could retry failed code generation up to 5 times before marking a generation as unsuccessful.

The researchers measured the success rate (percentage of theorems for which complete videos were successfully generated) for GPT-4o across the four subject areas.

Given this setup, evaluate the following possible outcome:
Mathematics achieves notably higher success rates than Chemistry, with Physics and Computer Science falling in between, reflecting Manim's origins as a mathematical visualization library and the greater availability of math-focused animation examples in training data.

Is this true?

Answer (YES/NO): YES